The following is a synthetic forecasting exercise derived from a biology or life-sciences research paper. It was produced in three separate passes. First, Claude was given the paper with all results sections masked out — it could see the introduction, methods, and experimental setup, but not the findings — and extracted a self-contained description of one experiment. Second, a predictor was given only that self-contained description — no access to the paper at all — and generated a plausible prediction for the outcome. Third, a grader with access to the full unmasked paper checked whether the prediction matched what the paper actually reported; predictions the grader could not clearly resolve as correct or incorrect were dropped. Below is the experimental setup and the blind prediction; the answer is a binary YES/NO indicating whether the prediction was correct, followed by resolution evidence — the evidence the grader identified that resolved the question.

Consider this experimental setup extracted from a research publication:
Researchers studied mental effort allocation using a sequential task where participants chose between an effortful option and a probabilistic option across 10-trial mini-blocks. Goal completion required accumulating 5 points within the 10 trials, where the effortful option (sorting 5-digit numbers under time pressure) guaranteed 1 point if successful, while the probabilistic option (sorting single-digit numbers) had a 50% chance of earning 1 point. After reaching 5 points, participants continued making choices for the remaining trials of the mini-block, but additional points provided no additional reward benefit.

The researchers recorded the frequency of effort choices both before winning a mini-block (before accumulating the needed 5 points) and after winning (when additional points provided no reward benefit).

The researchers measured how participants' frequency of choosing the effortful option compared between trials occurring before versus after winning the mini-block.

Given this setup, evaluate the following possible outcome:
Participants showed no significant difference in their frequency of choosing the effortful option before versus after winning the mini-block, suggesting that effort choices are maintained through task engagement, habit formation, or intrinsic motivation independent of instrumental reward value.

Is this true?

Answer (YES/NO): NO